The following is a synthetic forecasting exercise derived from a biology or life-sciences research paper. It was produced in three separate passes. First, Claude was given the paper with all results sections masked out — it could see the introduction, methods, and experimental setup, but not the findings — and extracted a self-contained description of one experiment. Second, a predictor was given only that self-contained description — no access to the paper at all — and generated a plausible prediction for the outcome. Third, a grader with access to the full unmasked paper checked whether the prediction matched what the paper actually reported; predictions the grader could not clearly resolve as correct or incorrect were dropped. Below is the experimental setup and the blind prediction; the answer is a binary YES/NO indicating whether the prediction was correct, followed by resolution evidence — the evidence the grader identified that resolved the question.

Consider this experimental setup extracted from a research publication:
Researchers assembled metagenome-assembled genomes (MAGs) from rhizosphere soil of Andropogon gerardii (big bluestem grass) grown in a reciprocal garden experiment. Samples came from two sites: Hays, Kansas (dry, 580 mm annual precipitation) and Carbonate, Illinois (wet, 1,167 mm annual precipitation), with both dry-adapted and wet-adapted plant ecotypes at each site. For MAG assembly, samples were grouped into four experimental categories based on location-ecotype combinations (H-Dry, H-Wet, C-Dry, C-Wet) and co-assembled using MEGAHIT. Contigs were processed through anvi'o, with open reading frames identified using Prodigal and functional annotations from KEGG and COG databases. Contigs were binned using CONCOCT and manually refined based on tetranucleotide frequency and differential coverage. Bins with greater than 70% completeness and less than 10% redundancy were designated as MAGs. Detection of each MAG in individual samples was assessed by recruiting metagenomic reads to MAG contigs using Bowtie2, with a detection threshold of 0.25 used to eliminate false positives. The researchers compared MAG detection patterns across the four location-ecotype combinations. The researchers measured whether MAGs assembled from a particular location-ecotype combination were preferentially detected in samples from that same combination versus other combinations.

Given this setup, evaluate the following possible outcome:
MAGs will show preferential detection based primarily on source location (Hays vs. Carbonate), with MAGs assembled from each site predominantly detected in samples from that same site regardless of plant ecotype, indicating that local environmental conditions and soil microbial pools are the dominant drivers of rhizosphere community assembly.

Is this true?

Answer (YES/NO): YES